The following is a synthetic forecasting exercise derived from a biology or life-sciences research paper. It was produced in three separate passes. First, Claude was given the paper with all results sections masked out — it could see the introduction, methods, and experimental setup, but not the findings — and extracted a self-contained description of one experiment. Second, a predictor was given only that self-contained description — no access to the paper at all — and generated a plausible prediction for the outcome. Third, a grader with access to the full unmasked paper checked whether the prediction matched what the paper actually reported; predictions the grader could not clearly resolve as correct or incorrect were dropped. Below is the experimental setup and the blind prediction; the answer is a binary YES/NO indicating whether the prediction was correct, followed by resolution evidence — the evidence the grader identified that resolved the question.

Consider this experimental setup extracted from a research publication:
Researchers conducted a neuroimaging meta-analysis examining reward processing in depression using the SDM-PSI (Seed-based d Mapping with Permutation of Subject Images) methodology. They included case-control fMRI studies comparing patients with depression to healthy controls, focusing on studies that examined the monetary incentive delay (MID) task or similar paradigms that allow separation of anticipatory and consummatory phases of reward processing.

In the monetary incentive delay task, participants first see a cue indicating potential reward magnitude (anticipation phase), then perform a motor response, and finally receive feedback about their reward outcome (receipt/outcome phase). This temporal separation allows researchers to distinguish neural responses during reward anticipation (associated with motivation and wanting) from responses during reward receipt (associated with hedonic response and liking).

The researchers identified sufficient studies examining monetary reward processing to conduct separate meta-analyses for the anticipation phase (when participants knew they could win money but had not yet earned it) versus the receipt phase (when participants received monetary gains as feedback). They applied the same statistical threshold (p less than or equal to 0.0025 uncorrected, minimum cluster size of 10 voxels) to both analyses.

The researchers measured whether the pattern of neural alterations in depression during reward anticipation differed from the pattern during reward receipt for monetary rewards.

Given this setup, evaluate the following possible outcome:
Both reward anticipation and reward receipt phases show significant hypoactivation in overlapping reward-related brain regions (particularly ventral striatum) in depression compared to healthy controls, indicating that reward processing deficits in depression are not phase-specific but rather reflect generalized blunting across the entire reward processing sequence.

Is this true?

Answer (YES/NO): NO